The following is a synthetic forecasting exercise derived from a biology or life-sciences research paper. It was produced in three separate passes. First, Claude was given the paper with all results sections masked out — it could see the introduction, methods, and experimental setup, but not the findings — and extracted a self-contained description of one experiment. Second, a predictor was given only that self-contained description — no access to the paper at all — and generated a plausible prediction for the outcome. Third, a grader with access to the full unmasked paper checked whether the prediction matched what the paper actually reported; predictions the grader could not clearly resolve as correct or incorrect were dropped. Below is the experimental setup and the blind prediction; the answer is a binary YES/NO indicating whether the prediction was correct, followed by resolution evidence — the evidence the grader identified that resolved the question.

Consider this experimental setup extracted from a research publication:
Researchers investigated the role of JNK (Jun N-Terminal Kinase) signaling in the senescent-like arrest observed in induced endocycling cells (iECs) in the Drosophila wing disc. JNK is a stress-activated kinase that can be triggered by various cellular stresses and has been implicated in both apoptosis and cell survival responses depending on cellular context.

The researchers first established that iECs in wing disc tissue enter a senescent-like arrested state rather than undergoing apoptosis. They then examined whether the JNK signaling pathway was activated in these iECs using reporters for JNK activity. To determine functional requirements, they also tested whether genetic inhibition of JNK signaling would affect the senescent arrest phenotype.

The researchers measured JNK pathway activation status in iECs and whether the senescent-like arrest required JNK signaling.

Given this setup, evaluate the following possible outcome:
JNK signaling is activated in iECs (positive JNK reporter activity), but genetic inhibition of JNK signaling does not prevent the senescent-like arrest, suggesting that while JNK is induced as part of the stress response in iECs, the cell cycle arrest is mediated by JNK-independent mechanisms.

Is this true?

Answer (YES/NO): NO